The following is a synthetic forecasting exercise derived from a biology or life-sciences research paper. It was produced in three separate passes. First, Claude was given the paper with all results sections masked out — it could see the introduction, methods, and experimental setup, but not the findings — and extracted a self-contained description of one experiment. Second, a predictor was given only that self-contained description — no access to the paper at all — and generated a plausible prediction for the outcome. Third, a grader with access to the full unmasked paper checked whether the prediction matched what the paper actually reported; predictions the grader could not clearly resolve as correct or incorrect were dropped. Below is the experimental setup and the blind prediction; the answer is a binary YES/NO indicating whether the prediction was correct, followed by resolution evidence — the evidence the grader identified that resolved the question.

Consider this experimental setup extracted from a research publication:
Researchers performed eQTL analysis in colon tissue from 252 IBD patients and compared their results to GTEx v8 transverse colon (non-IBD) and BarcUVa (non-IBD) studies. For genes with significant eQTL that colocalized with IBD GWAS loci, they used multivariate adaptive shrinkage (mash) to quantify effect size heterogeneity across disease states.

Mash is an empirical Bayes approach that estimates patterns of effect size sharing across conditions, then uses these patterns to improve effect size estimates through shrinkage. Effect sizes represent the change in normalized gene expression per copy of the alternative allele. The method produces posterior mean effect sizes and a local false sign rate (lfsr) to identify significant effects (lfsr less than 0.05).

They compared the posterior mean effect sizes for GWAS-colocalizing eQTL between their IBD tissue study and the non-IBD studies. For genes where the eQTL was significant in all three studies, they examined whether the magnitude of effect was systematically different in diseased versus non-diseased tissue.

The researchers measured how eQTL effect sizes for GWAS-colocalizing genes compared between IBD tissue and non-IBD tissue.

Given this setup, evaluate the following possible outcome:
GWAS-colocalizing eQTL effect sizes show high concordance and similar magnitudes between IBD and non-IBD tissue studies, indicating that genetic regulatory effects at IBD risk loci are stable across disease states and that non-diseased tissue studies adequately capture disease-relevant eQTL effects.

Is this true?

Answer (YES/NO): NO